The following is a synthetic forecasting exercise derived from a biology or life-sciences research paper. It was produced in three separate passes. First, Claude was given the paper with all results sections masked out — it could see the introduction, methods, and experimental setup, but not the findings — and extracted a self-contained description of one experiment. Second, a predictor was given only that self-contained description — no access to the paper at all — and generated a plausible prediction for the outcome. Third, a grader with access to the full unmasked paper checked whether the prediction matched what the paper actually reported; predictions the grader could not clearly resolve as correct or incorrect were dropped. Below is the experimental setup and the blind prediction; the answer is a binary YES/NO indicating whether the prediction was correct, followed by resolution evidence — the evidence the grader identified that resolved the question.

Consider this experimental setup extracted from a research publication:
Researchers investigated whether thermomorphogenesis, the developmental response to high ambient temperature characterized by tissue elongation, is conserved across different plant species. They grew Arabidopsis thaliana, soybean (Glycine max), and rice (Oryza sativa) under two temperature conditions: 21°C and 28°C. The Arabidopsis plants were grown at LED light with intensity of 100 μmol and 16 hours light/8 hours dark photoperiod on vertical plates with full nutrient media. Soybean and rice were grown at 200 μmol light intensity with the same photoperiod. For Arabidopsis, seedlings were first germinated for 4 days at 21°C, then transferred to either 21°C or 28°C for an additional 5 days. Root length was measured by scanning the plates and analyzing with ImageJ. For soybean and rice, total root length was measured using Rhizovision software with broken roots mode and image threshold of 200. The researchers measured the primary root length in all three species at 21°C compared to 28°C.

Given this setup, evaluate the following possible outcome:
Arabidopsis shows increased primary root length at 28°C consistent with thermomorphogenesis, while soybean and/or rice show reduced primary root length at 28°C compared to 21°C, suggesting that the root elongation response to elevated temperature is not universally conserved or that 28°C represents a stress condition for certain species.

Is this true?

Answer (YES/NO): NO